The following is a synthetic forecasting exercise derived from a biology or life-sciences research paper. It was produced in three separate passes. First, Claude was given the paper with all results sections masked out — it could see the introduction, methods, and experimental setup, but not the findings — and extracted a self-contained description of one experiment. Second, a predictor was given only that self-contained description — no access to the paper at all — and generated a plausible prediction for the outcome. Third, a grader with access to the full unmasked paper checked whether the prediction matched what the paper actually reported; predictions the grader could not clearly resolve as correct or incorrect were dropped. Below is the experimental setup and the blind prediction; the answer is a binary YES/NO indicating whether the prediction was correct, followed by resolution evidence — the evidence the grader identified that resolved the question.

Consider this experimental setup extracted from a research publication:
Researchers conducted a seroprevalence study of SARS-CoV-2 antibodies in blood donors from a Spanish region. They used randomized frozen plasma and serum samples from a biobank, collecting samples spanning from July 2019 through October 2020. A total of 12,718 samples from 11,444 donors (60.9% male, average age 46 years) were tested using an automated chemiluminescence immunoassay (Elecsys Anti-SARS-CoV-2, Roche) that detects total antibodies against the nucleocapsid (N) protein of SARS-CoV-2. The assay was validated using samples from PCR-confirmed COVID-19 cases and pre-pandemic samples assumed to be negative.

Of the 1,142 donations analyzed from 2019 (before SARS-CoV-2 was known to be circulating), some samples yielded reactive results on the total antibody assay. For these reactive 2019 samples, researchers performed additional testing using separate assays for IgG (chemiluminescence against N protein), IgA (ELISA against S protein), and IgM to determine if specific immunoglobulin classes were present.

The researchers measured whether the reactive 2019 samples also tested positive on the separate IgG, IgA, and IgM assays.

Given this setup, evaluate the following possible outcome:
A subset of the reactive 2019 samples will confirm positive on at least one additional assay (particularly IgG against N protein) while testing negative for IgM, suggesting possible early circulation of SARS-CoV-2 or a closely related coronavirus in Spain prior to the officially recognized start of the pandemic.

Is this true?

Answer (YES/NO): NO